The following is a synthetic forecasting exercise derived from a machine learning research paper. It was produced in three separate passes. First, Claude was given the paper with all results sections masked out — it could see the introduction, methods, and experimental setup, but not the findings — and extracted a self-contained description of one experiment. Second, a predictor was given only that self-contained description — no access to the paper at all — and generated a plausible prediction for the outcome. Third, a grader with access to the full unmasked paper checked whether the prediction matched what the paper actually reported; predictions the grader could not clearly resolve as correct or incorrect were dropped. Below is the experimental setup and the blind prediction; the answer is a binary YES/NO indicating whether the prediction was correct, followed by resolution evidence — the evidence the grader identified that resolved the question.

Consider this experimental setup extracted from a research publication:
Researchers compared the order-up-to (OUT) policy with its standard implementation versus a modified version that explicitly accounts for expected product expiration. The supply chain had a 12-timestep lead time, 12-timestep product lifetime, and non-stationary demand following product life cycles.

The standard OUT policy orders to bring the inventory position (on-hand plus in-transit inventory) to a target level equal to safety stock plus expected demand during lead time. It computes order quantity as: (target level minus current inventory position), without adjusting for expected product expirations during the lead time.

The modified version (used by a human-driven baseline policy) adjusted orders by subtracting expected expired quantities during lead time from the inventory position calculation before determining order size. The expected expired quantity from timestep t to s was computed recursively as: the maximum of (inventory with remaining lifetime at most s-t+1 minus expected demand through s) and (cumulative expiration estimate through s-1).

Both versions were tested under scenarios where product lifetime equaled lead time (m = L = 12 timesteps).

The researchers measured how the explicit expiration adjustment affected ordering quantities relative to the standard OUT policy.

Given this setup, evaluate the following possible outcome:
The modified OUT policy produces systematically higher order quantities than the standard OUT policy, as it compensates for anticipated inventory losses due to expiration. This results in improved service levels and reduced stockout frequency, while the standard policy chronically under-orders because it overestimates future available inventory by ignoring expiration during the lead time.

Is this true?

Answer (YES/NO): YES